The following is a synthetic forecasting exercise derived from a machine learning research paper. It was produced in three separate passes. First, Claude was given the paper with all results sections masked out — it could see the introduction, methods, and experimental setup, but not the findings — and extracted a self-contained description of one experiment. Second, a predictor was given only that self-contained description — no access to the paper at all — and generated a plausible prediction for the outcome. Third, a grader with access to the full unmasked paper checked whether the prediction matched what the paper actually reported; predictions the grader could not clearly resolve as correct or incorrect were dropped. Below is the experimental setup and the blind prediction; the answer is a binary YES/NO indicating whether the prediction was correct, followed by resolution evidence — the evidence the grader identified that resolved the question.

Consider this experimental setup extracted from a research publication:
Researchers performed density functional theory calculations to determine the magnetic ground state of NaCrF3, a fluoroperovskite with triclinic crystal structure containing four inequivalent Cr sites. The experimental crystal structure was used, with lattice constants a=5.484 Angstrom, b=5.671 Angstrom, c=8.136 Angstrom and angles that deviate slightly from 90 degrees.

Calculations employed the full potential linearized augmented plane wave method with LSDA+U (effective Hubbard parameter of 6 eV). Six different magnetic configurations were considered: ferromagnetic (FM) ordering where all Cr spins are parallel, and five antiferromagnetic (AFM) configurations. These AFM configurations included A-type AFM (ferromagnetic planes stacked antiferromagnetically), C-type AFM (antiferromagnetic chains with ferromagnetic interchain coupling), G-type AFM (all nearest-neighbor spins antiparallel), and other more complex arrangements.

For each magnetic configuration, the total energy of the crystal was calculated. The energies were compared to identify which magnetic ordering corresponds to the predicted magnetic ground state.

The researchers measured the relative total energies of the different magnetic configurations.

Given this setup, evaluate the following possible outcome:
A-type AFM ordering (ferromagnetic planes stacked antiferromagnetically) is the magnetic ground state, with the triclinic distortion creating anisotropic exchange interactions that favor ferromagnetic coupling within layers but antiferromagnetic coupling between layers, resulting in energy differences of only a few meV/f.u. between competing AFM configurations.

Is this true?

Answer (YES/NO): YES